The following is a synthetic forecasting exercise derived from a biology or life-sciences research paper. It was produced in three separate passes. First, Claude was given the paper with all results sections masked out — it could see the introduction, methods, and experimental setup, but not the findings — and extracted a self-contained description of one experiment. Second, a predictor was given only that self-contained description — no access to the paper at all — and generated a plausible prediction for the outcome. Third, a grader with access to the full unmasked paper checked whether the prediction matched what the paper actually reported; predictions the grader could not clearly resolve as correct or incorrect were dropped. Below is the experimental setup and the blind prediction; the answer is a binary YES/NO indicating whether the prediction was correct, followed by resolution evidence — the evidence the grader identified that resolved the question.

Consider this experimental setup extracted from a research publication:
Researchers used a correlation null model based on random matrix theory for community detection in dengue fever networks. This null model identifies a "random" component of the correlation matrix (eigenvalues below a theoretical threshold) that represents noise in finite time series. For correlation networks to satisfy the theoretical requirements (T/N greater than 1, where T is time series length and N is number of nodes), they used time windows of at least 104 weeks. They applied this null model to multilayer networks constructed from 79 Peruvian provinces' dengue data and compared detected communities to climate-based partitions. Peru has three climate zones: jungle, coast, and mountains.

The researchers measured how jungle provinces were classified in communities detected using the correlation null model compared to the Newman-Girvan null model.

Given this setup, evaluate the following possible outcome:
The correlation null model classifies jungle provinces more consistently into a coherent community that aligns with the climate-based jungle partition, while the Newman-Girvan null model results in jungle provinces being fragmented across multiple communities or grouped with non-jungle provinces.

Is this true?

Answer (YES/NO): YES